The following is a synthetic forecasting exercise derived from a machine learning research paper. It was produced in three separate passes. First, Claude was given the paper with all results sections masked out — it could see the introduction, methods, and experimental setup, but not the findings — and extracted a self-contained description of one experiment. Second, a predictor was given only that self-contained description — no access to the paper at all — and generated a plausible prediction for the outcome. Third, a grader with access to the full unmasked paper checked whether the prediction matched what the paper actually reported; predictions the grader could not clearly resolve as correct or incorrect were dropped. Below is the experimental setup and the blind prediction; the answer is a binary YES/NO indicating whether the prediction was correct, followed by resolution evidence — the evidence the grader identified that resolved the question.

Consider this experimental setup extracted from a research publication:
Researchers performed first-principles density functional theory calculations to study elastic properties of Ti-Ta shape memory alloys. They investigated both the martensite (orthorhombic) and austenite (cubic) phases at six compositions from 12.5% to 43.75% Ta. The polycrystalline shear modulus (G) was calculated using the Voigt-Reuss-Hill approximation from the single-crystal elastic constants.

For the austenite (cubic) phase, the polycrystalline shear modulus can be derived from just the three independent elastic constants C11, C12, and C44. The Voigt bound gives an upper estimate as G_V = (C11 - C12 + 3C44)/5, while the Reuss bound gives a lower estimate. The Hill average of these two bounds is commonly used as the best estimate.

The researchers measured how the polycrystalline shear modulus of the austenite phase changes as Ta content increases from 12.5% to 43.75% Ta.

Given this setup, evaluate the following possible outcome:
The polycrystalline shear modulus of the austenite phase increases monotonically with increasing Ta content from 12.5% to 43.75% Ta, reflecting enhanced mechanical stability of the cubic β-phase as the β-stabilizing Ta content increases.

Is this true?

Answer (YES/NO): YES